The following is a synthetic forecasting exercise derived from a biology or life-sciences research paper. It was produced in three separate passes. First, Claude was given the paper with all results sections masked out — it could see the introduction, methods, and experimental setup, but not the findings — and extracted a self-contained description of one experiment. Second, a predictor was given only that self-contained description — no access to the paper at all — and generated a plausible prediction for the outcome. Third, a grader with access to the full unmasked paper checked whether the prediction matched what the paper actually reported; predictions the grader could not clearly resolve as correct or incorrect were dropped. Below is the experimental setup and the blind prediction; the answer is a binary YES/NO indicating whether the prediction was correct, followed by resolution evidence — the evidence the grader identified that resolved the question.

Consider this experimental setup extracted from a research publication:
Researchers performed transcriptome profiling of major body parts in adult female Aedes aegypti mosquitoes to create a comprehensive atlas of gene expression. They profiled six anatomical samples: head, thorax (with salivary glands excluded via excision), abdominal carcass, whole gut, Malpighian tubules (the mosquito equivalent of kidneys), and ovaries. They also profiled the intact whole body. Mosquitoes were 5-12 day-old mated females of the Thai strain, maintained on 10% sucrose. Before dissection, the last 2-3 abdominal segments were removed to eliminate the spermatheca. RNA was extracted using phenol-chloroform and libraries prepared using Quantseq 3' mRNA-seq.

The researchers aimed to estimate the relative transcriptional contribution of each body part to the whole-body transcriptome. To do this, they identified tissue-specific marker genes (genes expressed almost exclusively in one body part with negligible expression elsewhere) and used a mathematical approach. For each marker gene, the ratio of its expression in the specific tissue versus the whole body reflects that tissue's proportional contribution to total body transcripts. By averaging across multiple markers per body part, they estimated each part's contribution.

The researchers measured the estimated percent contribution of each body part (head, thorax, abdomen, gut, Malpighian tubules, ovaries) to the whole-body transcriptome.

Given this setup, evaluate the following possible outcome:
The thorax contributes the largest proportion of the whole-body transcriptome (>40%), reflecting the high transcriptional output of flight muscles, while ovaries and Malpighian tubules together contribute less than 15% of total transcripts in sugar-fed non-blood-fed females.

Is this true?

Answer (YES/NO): NO